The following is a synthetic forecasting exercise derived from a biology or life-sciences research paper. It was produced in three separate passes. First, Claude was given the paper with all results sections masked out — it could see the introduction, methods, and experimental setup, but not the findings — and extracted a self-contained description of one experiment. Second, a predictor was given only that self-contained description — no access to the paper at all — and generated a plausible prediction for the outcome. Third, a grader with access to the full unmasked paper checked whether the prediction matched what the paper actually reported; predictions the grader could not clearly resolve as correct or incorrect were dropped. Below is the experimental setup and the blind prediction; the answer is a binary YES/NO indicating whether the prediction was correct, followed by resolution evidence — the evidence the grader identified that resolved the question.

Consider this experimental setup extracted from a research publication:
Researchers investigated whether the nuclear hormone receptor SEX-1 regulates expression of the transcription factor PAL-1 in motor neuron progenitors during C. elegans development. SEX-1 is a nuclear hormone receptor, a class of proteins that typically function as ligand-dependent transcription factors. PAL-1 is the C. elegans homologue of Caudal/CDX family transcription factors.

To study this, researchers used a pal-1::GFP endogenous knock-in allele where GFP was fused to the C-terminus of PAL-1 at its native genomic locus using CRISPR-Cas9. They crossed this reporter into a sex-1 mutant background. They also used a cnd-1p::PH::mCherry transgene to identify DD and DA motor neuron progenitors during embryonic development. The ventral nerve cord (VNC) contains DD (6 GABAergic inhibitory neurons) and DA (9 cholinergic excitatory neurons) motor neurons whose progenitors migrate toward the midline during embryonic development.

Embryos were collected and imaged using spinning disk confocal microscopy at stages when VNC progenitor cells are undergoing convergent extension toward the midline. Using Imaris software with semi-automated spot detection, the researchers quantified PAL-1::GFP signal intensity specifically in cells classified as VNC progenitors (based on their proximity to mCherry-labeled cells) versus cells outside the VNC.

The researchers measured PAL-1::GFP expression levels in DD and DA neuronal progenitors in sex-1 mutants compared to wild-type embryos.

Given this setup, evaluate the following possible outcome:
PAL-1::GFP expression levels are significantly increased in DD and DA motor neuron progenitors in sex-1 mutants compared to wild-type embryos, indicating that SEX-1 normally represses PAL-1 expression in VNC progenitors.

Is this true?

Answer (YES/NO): NO